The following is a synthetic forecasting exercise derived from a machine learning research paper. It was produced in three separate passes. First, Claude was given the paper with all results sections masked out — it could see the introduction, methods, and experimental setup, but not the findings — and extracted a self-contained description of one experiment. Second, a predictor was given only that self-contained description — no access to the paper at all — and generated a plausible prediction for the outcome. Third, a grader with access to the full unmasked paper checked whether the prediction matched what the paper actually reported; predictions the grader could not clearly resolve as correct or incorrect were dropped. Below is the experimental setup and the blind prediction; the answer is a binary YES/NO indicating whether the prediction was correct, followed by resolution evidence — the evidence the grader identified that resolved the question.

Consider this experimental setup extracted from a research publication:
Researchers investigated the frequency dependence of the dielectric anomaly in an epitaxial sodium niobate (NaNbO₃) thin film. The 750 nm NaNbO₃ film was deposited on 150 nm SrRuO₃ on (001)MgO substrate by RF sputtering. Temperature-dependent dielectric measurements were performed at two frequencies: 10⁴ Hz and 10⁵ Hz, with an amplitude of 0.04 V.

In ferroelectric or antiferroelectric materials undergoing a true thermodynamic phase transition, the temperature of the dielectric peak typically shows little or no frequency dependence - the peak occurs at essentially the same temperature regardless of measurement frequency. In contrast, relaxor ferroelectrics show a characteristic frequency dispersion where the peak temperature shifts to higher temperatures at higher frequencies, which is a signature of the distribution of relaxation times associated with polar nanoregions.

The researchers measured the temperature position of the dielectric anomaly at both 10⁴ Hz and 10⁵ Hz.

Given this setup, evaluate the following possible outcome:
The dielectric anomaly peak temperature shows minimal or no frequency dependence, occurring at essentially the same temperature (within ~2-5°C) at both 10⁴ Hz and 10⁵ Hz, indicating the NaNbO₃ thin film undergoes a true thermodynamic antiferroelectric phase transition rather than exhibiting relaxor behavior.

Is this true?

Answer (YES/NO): NO